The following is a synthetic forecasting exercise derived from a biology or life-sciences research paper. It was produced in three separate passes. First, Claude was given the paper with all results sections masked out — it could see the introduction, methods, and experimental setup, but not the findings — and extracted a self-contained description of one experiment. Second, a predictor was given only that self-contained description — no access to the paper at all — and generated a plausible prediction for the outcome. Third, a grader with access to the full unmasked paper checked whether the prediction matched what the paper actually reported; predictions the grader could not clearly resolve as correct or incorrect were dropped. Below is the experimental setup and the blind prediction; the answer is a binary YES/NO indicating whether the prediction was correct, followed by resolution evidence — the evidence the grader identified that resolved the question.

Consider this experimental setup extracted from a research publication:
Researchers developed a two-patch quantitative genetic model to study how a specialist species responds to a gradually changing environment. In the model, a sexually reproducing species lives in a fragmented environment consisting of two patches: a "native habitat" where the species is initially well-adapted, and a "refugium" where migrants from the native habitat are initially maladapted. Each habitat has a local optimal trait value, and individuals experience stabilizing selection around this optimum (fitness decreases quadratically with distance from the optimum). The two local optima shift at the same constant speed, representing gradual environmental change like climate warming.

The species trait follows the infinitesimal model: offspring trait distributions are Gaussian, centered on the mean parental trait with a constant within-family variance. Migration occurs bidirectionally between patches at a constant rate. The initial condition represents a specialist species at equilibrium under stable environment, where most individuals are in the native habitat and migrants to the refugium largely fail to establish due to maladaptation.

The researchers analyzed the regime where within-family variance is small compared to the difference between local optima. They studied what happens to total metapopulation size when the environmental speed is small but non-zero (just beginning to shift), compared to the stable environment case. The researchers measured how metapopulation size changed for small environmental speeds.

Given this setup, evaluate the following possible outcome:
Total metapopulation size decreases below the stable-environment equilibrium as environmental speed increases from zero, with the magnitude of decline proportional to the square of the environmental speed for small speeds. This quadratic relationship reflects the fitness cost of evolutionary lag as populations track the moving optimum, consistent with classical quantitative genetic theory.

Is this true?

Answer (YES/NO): NO